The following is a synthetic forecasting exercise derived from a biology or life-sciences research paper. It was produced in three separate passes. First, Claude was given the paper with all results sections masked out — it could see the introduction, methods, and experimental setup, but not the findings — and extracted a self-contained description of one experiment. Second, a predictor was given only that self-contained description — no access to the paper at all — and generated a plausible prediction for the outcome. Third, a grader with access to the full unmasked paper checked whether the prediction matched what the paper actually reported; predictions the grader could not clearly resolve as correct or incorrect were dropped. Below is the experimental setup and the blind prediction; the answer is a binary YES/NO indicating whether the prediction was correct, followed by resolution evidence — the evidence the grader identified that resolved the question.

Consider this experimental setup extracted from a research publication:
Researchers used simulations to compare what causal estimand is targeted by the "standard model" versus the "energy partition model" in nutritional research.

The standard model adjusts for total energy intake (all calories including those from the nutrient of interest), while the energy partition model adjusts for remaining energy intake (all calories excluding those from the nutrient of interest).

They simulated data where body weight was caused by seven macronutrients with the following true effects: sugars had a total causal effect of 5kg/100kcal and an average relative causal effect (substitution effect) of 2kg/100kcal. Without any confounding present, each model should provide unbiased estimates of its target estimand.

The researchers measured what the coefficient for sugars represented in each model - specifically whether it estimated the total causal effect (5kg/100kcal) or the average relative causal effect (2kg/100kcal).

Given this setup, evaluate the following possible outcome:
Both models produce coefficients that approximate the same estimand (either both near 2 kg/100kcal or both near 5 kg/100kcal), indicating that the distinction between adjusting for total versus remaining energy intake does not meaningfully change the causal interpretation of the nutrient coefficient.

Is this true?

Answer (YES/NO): NO